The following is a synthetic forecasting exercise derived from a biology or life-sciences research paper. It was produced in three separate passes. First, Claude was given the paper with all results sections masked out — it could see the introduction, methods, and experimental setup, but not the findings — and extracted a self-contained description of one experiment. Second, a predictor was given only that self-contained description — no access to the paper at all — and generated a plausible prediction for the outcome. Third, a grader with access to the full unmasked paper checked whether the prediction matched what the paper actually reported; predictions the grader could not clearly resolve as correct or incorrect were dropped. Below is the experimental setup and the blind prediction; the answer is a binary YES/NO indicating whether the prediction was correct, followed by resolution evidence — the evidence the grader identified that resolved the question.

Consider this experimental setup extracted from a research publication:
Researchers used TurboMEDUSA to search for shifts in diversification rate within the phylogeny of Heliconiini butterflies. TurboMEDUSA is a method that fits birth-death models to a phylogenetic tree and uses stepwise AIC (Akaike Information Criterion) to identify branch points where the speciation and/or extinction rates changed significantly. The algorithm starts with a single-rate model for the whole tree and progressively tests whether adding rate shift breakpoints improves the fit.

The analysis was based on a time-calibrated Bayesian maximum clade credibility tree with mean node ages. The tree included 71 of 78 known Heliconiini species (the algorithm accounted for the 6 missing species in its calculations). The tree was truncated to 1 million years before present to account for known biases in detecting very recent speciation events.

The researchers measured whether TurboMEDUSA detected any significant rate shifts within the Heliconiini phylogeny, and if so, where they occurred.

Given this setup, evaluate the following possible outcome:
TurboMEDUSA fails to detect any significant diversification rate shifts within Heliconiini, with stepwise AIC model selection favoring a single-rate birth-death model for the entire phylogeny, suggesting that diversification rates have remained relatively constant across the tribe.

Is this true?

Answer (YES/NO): NO